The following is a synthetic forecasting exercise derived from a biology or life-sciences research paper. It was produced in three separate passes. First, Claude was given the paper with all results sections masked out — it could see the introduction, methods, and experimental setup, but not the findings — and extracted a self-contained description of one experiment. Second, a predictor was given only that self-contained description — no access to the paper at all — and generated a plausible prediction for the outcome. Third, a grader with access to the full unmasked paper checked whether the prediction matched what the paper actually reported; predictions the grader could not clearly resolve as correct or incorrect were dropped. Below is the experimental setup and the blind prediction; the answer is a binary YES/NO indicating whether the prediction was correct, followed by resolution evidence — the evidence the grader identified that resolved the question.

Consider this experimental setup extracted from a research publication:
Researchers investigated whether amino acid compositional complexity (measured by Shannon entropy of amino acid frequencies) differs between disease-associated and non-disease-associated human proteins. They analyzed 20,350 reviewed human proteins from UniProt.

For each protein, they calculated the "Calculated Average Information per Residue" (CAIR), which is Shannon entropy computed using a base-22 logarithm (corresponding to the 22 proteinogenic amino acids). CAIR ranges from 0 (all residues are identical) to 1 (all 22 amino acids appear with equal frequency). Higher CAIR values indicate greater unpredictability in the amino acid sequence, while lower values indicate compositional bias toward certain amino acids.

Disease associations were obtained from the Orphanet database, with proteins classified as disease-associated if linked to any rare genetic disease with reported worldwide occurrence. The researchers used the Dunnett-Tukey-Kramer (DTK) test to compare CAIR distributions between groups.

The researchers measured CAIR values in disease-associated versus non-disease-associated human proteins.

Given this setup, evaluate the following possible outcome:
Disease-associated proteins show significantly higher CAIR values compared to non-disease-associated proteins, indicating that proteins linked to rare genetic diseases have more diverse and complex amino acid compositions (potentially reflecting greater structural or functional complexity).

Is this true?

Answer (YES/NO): YES